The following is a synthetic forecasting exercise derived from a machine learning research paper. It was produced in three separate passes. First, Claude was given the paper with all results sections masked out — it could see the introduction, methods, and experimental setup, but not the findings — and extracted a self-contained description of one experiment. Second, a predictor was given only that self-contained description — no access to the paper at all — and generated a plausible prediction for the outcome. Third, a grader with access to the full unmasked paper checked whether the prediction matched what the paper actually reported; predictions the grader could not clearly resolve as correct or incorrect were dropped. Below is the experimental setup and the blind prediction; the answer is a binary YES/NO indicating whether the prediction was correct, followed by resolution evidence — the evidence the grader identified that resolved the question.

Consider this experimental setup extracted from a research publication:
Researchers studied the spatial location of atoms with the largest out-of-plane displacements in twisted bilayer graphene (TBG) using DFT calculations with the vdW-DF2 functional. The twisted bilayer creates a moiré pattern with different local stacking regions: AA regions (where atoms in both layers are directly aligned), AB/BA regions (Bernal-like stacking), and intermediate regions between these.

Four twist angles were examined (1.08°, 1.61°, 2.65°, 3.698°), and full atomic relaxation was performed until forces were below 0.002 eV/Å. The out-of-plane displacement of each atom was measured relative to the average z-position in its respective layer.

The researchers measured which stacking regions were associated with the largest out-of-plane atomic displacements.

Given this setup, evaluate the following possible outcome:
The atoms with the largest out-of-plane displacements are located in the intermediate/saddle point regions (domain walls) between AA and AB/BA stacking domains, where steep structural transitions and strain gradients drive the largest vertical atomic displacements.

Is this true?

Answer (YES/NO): NO